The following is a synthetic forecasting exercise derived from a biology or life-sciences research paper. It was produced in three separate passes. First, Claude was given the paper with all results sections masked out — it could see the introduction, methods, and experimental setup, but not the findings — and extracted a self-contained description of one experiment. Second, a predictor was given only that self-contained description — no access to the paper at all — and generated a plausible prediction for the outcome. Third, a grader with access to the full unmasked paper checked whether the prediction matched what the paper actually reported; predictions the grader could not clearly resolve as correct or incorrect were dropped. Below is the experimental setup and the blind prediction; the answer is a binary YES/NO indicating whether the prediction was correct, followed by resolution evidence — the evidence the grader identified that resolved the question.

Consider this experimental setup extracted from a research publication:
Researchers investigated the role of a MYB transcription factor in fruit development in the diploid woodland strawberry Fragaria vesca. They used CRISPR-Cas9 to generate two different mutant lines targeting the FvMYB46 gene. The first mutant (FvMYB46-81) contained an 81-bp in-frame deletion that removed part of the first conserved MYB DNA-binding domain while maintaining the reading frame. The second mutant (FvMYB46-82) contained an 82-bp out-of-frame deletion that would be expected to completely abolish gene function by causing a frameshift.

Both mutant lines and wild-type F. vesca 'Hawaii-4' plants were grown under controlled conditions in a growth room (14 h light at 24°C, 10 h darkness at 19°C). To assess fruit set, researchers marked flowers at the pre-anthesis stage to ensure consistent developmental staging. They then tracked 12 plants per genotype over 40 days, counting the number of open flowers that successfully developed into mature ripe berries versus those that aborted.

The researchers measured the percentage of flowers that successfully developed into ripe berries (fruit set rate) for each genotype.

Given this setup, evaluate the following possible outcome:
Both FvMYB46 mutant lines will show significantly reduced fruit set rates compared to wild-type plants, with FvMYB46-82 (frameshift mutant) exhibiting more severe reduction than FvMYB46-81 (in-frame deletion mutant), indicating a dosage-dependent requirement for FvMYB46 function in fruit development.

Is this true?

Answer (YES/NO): NO